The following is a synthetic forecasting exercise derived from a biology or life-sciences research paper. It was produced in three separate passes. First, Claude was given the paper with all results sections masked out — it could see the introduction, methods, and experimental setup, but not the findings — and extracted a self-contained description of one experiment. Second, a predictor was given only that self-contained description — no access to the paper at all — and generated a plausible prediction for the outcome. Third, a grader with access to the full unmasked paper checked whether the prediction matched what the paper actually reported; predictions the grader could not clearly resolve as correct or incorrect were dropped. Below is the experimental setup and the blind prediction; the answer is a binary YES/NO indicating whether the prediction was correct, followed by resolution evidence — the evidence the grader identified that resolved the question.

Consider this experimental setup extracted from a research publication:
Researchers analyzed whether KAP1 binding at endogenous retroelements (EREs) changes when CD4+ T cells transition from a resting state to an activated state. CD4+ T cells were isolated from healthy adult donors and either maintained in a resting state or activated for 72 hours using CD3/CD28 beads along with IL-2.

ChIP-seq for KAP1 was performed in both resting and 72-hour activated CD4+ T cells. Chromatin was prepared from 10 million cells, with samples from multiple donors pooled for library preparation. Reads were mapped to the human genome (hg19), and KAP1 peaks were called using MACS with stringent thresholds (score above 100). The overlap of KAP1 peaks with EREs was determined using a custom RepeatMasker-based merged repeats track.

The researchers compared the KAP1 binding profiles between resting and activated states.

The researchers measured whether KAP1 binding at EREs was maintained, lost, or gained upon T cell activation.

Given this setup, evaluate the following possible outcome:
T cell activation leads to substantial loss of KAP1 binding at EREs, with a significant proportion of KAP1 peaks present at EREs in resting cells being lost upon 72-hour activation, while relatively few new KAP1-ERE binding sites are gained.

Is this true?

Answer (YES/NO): NO